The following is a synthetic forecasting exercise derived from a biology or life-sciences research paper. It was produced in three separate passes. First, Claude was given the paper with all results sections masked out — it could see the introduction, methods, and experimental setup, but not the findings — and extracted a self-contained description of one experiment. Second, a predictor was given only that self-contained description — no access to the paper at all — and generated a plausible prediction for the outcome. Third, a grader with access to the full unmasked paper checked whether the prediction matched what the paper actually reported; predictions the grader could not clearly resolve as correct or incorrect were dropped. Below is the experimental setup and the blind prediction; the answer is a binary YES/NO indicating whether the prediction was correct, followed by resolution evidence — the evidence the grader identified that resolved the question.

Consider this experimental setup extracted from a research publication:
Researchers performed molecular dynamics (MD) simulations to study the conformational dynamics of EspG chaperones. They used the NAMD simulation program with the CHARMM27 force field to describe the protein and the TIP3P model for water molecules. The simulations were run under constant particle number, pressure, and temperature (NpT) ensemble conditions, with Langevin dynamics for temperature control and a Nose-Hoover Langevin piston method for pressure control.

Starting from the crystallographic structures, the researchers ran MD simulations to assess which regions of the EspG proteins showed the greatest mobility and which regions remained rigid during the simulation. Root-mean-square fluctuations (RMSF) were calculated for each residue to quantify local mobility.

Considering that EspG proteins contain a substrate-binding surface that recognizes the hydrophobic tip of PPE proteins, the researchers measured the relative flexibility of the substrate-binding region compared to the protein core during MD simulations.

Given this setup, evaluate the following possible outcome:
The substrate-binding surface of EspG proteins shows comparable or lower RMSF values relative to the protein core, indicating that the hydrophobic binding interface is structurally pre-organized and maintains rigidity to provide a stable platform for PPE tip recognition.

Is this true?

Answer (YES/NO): NO